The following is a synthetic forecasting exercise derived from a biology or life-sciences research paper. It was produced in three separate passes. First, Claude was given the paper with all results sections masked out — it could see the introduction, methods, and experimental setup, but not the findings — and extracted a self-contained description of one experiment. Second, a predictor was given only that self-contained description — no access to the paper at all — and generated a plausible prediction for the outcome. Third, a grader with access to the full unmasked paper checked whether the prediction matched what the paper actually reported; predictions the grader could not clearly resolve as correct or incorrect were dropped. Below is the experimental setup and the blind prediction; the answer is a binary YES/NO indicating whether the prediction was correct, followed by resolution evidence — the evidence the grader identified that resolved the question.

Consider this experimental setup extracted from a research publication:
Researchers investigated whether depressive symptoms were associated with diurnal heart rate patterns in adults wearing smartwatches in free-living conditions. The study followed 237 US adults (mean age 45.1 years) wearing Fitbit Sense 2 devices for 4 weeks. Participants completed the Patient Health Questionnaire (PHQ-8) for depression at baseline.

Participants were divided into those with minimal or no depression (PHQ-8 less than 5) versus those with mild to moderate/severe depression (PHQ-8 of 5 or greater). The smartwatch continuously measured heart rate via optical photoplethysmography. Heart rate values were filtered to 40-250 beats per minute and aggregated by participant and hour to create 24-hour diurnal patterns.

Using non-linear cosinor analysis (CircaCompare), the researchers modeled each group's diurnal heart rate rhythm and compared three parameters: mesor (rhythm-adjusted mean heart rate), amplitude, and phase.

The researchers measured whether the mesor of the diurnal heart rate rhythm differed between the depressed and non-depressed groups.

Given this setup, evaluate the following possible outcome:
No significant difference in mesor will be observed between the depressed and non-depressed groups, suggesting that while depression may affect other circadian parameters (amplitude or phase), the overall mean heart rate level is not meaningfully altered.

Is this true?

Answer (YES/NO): NO